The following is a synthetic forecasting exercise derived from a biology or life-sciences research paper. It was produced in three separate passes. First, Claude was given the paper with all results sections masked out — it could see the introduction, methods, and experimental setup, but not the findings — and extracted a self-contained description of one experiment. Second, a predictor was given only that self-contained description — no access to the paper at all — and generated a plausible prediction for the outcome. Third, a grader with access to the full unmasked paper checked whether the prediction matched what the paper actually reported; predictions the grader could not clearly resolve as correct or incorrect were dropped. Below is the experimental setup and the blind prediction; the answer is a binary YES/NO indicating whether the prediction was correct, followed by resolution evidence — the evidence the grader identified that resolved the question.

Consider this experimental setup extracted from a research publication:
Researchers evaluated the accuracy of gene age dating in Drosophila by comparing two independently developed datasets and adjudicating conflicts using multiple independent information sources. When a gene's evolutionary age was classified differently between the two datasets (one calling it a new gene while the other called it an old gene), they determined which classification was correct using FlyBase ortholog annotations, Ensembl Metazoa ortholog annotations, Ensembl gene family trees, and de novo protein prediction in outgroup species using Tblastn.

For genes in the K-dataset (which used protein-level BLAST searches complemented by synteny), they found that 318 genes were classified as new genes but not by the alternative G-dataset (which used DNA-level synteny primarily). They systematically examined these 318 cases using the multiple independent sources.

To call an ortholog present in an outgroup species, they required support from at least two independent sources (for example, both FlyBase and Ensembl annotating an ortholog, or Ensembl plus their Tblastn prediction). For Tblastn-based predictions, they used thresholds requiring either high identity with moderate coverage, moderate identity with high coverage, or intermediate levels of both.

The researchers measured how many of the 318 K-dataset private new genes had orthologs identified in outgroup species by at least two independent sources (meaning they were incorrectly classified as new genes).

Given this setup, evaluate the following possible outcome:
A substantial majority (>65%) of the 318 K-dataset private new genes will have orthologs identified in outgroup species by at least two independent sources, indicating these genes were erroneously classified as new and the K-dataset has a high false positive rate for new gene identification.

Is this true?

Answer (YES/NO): YES